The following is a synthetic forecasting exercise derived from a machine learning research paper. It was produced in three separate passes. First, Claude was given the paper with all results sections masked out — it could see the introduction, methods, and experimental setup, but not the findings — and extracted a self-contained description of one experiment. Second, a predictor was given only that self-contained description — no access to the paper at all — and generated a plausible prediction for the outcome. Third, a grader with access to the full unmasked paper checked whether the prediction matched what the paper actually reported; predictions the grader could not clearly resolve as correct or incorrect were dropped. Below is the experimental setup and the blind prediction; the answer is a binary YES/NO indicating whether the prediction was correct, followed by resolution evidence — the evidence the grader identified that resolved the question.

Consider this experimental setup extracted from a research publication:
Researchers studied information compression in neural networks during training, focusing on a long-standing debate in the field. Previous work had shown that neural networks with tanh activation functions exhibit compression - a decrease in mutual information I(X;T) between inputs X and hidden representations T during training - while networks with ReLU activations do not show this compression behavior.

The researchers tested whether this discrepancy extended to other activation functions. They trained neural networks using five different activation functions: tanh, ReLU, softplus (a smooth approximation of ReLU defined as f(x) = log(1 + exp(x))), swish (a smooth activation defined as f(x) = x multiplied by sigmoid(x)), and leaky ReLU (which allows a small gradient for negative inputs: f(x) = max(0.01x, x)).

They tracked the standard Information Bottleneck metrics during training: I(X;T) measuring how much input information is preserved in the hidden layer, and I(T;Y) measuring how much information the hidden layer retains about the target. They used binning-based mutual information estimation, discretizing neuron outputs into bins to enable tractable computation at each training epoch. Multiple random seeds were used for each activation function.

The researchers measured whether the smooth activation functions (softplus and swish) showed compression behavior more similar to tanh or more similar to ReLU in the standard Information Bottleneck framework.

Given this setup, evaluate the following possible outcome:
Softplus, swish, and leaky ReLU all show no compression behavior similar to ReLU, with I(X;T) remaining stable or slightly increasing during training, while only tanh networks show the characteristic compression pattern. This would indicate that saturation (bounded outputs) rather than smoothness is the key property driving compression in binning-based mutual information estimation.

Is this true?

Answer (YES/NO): YES